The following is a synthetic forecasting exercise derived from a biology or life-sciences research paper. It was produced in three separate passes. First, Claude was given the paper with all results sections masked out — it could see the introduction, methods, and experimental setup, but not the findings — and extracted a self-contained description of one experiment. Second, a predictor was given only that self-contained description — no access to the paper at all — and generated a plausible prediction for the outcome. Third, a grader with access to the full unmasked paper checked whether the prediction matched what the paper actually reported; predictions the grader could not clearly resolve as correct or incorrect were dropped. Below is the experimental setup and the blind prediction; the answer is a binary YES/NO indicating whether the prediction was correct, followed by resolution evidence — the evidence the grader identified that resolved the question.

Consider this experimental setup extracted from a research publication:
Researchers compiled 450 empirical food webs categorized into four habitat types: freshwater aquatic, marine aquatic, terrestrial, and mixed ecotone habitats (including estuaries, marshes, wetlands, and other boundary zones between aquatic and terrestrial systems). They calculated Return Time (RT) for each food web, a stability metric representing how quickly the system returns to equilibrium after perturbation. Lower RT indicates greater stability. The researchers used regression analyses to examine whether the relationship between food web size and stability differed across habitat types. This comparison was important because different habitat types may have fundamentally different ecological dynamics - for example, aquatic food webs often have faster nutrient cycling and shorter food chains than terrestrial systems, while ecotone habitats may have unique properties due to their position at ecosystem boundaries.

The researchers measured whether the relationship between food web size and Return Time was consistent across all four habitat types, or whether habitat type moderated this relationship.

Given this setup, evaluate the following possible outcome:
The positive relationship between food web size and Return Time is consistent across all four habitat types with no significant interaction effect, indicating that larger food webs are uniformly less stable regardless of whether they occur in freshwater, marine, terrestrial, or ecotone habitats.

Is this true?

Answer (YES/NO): NO